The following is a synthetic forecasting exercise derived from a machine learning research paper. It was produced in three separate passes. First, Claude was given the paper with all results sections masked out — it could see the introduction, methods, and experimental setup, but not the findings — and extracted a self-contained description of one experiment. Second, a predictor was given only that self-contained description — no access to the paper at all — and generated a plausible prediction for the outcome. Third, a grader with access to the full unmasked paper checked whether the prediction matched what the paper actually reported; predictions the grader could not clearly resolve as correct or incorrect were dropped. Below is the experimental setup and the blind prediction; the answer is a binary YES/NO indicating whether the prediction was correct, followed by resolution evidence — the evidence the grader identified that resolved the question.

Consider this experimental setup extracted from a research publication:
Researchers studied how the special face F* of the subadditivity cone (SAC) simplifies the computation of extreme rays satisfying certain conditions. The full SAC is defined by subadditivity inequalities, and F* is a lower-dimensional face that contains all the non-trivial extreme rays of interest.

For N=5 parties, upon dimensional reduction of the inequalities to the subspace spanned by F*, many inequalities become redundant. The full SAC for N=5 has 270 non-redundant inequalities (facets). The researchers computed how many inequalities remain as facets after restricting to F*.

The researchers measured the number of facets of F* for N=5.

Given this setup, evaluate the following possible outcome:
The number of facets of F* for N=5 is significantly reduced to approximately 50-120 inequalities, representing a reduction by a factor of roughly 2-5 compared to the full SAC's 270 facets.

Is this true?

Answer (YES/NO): YES